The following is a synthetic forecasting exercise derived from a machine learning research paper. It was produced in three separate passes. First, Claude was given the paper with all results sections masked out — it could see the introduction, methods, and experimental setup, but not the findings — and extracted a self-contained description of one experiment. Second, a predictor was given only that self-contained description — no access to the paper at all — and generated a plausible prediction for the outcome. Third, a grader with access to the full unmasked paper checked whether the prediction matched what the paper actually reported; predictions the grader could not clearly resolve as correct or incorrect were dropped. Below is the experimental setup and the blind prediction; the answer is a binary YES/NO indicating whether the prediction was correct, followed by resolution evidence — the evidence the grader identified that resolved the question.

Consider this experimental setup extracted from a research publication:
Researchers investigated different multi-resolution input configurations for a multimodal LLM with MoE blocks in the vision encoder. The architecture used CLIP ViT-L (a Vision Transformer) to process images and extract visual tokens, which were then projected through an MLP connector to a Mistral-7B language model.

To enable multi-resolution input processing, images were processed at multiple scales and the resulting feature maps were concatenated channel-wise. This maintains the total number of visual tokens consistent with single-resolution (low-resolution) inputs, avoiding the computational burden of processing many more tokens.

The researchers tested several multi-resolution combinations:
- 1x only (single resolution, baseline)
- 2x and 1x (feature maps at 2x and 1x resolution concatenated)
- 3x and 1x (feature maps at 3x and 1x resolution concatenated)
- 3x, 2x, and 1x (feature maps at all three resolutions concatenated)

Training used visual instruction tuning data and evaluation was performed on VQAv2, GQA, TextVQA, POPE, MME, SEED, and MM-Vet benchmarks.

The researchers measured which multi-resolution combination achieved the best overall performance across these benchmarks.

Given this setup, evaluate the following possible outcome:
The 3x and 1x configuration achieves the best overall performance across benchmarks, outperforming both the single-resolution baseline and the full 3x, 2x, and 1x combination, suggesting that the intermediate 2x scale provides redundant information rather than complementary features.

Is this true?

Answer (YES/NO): YES